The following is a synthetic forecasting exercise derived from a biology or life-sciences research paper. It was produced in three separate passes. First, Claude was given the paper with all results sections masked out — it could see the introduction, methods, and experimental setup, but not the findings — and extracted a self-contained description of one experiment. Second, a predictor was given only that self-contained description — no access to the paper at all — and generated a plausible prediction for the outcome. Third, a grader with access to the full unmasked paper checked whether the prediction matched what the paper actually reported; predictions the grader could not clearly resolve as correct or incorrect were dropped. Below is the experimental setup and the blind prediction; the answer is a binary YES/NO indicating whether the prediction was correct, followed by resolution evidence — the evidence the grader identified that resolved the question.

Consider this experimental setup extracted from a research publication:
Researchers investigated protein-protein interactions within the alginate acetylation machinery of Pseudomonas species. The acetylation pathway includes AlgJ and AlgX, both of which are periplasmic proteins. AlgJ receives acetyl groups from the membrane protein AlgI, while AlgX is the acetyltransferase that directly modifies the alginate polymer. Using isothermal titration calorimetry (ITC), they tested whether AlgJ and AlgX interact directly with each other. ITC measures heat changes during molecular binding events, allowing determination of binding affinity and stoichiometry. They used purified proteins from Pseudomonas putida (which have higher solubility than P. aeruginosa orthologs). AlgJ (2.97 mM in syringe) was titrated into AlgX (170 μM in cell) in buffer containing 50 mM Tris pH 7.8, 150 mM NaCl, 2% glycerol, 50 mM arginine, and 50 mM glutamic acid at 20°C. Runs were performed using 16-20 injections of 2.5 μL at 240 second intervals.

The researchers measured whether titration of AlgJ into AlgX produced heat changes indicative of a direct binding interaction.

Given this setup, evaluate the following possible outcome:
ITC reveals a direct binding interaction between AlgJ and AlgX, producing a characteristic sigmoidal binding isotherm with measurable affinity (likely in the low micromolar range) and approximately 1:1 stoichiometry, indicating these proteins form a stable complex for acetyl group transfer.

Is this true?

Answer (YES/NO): NO